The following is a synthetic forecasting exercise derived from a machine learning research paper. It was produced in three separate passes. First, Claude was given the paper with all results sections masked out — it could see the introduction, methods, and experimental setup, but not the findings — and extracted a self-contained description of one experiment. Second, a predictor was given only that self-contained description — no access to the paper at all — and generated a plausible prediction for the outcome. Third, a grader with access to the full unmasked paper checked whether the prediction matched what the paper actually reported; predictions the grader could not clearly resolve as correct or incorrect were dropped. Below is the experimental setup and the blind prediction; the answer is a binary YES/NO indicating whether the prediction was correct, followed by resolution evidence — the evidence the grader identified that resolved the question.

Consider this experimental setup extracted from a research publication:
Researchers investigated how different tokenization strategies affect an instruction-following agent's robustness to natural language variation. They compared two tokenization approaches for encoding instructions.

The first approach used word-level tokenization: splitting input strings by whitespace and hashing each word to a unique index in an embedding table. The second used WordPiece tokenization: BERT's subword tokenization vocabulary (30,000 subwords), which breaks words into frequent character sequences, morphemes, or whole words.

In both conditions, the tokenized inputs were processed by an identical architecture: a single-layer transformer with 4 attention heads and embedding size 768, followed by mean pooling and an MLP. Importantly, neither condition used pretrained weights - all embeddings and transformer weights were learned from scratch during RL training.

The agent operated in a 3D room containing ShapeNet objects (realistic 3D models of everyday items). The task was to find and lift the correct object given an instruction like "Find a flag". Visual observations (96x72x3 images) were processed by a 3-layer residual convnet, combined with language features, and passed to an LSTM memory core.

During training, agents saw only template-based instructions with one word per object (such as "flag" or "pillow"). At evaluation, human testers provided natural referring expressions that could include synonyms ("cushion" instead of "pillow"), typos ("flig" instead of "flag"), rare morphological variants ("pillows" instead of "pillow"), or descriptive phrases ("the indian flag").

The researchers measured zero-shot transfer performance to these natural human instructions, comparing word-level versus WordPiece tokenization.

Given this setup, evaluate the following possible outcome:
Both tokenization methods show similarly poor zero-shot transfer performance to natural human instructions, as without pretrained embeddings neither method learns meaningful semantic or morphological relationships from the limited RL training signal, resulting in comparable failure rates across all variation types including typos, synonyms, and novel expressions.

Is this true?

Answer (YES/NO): NO